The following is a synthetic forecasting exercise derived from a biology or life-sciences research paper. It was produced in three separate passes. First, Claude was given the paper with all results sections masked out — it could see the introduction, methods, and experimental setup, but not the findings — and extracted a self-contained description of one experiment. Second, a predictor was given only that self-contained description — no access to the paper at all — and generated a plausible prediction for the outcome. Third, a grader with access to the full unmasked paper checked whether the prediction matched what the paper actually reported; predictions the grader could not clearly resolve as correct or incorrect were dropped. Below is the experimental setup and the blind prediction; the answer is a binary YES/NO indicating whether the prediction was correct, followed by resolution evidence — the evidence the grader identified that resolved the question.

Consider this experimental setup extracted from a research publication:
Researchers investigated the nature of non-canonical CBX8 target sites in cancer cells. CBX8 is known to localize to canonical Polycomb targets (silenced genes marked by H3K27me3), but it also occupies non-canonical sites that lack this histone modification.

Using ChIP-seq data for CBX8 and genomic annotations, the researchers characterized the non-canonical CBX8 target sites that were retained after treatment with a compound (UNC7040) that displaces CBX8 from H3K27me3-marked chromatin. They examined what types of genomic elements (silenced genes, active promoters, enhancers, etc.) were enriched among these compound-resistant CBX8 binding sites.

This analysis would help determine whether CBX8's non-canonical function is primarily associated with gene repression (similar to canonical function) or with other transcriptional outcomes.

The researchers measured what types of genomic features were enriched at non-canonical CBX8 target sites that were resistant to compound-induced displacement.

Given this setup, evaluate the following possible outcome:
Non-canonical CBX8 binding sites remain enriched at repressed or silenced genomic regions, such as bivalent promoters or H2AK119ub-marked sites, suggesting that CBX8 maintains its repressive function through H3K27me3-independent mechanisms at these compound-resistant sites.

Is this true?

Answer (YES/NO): NO